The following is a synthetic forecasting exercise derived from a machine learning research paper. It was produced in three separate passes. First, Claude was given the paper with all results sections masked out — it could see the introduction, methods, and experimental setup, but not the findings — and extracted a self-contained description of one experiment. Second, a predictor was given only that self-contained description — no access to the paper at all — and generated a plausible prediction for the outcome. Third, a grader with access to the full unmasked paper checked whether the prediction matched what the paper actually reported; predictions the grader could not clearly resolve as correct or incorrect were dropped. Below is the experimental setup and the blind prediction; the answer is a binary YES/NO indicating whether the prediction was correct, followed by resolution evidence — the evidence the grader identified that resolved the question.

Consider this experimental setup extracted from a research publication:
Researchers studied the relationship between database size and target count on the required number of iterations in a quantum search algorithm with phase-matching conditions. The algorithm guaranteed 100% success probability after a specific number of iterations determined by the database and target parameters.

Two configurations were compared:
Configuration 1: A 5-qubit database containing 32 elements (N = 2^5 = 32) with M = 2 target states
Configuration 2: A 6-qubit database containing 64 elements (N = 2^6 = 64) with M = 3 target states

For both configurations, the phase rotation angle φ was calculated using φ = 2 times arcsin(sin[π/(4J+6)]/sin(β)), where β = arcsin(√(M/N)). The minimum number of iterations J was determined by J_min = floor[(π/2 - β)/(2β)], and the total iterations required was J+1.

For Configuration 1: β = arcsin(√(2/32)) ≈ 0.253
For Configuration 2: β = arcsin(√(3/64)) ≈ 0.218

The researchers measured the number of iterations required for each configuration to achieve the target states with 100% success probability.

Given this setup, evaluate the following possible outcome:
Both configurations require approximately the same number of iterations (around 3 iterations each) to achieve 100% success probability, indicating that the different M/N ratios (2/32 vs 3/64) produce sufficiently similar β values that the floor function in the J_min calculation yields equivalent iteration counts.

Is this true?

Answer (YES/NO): NO